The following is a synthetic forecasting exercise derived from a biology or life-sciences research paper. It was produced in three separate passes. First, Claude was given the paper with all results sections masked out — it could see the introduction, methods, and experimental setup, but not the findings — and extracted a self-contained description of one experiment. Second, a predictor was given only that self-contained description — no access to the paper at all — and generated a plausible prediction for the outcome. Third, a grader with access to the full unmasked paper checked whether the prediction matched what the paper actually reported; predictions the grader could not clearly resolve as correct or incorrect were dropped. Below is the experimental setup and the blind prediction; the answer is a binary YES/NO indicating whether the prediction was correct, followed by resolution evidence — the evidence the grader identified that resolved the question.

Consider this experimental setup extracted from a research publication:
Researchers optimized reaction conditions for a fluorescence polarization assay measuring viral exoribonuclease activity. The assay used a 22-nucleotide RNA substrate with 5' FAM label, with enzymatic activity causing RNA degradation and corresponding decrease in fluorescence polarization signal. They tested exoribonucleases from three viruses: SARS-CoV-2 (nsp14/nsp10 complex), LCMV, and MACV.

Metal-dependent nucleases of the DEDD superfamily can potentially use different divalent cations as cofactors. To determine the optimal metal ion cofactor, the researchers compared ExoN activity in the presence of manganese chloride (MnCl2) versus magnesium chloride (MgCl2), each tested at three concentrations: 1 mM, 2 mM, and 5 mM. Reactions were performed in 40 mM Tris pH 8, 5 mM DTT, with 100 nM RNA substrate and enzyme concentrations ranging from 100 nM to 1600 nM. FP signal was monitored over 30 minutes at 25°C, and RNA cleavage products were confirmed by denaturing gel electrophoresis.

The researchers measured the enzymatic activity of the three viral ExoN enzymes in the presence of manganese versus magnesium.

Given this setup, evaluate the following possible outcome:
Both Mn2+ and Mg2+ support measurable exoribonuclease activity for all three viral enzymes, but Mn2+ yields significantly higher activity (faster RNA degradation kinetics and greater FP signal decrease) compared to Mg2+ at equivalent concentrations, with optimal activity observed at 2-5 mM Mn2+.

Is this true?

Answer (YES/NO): YES